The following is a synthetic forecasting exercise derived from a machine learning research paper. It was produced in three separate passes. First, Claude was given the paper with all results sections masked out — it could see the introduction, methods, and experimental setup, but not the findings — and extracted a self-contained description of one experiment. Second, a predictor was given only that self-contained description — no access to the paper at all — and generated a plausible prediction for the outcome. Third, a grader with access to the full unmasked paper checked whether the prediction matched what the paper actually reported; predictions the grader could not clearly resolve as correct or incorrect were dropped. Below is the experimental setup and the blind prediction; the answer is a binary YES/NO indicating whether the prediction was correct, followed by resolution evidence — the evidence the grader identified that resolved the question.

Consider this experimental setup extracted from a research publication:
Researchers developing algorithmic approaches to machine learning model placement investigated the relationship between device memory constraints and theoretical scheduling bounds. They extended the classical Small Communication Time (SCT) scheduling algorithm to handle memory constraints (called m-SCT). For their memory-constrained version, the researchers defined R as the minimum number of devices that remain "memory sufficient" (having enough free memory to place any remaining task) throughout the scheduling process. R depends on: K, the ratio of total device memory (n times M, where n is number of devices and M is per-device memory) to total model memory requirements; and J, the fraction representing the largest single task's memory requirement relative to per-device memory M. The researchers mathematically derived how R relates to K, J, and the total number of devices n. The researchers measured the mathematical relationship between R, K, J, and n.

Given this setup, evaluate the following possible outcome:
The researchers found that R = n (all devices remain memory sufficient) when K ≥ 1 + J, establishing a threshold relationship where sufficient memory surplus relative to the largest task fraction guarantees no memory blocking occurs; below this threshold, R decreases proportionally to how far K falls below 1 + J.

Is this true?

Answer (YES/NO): NO